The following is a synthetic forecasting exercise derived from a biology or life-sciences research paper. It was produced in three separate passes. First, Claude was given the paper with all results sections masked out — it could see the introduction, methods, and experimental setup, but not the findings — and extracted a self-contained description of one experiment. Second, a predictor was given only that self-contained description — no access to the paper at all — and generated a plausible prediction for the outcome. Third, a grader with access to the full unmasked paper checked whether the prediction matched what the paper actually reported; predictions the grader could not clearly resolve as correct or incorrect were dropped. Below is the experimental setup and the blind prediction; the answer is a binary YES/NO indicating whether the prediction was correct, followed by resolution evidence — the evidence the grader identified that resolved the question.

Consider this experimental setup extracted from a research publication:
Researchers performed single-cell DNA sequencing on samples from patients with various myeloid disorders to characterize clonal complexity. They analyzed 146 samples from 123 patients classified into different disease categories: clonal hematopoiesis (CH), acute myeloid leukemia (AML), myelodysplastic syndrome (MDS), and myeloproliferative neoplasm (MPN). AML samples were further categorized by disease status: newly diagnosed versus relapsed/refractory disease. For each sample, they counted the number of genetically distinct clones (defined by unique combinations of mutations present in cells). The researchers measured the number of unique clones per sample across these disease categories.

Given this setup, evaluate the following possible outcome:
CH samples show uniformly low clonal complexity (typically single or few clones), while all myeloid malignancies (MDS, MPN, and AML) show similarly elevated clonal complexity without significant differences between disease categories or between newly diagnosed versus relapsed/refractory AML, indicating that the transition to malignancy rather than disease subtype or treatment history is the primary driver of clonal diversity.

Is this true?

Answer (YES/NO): NO